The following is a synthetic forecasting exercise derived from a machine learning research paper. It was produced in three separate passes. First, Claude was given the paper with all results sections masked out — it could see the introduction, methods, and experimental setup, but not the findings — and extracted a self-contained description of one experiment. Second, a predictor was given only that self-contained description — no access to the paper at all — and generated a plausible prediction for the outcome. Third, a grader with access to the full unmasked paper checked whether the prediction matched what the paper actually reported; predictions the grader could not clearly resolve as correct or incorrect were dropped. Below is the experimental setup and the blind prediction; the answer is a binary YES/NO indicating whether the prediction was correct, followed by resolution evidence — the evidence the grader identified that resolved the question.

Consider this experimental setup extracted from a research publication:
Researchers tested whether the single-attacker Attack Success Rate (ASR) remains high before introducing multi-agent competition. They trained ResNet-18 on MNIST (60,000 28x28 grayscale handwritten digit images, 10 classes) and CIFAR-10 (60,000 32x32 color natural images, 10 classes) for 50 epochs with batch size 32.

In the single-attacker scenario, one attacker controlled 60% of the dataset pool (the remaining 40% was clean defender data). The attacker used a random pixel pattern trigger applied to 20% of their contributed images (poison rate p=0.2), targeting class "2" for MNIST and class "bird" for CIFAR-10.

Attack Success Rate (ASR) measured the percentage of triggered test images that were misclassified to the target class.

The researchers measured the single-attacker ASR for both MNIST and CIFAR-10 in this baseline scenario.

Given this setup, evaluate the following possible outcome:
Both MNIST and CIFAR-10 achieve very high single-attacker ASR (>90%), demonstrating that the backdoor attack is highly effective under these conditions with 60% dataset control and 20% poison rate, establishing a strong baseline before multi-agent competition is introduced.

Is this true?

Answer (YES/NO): NO